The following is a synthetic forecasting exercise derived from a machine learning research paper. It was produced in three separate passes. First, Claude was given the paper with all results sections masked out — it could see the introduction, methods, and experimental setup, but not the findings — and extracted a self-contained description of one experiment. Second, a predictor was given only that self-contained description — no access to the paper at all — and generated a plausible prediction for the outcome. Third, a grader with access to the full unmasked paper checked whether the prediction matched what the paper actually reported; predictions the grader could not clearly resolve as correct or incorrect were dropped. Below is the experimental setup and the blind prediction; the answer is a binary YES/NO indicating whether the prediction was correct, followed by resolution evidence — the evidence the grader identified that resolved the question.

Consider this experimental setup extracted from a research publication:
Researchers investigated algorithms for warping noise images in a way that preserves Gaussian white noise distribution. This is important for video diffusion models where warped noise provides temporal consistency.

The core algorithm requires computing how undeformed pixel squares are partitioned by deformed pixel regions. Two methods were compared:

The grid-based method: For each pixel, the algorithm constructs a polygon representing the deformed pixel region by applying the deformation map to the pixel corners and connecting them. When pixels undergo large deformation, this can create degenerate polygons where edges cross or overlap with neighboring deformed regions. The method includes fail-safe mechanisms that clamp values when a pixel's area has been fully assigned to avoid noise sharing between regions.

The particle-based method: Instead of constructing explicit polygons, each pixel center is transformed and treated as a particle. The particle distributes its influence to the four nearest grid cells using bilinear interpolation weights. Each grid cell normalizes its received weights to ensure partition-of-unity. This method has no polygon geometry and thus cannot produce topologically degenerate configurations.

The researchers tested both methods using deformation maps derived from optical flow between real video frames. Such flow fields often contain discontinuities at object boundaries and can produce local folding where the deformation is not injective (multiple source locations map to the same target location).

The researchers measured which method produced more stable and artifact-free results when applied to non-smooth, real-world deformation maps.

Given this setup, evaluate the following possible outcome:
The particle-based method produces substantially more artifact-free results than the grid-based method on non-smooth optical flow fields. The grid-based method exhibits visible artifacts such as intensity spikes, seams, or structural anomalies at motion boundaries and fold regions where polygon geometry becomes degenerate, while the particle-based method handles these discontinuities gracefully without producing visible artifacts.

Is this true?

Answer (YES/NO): NO